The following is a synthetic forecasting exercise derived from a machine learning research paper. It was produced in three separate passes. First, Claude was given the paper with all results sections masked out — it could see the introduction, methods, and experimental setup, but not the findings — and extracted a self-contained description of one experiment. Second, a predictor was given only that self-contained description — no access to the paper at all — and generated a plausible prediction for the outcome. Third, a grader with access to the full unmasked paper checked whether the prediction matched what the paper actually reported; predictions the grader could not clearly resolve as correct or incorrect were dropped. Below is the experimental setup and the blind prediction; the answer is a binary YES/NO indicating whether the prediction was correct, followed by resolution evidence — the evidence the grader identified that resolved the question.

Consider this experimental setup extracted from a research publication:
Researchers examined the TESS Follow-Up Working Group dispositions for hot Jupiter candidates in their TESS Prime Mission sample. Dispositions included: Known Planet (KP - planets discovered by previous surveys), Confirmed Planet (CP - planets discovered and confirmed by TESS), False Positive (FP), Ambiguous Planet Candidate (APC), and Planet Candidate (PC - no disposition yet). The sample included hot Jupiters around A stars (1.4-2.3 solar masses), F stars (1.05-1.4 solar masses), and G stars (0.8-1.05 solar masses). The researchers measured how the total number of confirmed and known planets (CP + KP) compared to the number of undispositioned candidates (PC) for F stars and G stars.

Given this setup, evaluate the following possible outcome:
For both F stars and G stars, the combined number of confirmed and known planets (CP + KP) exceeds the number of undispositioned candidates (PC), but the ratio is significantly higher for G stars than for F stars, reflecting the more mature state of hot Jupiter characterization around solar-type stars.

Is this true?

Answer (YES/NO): NO